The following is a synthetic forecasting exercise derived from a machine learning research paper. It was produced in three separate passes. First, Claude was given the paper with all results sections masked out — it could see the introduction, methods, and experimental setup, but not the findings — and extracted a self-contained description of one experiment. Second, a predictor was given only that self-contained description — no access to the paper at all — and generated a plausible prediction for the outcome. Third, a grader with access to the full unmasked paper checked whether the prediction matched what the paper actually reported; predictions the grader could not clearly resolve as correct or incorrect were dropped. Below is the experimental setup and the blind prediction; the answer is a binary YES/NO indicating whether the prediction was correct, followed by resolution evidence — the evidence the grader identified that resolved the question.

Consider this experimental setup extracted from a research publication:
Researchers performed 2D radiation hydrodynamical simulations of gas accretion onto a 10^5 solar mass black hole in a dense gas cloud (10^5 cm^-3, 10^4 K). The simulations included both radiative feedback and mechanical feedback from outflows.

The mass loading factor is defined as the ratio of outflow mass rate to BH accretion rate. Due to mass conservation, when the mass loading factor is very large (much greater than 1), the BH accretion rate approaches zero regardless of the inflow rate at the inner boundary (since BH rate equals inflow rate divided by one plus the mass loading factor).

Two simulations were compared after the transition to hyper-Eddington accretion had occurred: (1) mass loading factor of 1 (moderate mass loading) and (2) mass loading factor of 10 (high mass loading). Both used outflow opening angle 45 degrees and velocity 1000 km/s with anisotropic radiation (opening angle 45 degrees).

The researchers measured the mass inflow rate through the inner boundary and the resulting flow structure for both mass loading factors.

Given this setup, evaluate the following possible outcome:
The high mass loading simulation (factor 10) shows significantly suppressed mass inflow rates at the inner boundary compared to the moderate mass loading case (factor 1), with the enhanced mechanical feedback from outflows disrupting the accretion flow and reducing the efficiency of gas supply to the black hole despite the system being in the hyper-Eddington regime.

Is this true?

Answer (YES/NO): NO